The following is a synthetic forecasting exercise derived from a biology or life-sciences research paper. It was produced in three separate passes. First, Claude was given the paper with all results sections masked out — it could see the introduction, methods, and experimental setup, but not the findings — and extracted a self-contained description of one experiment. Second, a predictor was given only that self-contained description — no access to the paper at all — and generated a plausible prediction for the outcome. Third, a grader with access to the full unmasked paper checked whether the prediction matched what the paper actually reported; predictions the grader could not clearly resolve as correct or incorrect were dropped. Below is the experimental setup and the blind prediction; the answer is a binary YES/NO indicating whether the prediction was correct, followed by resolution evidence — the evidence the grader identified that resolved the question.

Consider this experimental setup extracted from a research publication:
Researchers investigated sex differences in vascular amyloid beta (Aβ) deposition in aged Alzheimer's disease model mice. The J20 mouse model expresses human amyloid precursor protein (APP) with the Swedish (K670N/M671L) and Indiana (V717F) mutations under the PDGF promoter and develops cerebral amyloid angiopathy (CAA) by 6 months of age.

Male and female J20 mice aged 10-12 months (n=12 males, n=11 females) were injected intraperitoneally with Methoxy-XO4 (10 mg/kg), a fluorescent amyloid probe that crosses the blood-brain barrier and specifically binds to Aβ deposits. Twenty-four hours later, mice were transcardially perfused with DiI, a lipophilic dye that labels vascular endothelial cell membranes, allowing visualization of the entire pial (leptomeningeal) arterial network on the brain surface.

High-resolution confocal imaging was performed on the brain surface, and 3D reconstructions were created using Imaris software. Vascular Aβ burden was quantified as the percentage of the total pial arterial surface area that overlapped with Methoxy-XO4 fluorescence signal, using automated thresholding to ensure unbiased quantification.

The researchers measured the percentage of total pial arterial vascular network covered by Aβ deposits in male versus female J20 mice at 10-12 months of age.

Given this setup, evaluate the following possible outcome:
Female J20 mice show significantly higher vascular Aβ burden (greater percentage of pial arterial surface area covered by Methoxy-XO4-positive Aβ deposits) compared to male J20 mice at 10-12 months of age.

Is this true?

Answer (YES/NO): NO